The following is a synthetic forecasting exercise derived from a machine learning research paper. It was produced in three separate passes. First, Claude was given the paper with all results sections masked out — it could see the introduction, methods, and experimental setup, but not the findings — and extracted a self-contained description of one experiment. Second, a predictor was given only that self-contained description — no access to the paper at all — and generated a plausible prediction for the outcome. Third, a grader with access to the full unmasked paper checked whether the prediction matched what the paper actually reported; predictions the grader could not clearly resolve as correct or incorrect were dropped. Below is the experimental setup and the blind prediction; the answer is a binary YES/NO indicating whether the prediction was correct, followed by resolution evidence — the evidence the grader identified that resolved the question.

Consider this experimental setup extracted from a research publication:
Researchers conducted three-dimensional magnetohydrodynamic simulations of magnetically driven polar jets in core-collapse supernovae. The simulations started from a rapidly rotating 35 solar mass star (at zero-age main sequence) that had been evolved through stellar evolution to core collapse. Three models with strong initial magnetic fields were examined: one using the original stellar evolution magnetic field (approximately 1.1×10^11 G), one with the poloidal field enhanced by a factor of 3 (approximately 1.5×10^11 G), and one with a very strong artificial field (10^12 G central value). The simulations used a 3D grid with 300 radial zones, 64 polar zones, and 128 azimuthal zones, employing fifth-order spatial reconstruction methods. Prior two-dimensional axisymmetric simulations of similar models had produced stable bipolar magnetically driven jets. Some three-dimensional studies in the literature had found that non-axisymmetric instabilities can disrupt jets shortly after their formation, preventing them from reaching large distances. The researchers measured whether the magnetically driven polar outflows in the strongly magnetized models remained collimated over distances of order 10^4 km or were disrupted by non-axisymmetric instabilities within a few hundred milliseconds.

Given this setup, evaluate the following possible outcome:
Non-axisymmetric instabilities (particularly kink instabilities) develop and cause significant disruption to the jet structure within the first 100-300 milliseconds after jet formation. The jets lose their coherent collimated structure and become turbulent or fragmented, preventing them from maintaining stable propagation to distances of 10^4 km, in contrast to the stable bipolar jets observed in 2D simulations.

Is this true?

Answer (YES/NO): NO